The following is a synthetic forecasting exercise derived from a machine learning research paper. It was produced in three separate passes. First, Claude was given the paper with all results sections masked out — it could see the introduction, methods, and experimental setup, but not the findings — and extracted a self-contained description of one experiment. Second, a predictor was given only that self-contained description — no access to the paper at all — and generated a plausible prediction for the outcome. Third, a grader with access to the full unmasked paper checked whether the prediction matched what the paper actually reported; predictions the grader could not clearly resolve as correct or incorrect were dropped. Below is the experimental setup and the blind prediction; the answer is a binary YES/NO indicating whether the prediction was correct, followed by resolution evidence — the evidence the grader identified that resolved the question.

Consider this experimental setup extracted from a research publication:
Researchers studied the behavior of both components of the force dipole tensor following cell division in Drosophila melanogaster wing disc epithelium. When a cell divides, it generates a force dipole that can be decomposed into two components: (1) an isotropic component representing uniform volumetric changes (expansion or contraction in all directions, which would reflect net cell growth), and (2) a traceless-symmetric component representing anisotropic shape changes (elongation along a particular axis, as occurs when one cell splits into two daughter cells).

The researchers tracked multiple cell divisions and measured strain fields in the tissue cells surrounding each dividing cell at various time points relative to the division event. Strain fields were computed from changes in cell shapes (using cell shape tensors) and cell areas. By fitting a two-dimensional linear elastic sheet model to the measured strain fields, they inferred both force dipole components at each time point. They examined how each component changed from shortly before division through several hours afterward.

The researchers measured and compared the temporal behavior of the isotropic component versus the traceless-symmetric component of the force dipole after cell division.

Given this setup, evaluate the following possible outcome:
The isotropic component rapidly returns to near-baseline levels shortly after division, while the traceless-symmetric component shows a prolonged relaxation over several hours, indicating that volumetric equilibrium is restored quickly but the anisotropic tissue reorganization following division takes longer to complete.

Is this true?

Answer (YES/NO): YES